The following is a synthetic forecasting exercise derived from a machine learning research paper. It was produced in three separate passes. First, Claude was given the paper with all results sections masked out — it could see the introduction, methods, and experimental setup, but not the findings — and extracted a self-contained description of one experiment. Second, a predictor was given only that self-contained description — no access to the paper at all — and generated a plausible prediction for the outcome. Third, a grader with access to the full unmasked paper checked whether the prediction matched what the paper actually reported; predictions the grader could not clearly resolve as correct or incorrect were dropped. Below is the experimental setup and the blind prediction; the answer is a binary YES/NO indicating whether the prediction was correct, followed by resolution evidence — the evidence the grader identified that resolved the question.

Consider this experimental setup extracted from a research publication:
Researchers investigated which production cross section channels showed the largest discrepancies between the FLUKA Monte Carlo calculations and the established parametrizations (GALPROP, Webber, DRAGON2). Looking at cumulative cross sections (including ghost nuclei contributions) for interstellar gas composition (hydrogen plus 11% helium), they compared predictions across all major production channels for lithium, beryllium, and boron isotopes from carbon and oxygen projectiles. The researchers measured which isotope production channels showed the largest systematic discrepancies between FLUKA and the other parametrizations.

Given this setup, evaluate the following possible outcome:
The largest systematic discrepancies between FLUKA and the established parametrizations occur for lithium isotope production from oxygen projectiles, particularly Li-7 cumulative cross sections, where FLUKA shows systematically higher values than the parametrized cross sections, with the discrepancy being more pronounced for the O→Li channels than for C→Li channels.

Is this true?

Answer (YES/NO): NO